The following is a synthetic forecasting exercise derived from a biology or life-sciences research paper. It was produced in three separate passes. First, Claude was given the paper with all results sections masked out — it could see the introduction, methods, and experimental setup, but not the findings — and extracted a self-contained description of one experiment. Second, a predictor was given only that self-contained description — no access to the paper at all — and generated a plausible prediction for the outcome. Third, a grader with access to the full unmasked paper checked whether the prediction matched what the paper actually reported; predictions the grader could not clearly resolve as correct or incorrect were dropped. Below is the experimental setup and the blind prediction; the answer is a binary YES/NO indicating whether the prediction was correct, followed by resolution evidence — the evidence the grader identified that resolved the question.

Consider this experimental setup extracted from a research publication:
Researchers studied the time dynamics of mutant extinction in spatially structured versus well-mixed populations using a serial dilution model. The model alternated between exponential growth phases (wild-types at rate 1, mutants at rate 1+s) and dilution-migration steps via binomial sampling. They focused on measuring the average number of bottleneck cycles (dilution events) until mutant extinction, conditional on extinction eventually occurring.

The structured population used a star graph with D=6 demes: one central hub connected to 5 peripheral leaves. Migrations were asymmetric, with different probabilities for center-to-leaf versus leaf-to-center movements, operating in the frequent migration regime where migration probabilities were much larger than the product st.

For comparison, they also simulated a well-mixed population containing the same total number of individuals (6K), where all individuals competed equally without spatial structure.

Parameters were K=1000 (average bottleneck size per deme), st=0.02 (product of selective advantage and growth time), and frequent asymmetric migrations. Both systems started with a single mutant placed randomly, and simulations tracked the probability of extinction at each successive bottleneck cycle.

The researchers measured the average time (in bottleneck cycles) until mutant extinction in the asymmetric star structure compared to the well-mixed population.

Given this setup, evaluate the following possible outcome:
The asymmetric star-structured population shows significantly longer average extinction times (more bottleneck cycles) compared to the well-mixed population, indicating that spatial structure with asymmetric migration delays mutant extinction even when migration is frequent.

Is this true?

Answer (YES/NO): NO